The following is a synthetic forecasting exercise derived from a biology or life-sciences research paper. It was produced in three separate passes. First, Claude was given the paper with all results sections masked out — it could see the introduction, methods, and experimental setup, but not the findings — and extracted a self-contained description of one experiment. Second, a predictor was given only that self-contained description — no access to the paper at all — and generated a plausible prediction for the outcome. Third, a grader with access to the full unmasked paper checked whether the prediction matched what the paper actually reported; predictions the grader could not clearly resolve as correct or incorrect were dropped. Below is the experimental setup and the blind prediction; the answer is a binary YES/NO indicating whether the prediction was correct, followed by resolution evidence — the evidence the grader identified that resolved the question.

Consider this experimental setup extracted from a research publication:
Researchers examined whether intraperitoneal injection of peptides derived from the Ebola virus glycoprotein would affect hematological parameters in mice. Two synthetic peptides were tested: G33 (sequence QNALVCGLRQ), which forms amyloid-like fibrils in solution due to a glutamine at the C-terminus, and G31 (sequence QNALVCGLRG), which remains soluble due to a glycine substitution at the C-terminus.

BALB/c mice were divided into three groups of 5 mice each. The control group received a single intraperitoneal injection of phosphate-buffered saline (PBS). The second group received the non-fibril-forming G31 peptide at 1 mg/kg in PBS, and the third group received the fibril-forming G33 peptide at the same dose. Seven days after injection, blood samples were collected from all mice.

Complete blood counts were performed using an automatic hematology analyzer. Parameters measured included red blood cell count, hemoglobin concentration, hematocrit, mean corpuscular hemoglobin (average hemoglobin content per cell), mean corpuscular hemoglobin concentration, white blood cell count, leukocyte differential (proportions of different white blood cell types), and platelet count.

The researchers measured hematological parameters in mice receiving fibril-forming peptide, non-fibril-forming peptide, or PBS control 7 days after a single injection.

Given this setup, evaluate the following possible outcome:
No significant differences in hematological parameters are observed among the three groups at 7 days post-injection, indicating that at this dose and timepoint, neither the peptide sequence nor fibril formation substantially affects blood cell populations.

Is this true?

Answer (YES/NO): NO